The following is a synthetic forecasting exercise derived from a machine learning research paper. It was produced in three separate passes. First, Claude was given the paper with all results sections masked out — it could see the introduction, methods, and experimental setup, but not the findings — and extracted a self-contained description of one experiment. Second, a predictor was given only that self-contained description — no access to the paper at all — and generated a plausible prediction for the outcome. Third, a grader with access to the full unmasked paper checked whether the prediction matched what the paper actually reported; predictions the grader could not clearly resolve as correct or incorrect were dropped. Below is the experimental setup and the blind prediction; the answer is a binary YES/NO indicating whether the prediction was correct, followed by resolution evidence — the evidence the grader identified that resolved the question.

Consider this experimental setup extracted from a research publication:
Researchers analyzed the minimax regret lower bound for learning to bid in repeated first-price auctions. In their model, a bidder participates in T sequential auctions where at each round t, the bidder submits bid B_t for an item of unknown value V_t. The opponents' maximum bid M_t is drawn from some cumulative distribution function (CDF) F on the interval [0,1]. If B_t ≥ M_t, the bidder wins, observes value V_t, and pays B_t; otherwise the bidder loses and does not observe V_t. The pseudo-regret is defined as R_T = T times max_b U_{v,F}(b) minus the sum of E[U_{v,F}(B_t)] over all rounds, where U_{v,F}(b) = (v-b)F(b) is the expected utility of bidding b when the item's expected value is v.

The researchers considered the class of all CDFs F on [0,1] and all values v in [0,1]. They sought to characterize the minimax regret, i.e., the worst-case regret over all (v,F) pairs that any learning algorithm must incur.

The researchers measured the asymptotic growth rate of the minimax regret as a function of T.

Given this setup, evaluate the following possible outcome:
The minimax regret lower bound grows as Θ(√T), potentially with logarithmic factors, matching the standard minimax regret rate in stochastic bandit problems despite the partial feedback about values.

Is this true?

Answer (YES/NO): YES